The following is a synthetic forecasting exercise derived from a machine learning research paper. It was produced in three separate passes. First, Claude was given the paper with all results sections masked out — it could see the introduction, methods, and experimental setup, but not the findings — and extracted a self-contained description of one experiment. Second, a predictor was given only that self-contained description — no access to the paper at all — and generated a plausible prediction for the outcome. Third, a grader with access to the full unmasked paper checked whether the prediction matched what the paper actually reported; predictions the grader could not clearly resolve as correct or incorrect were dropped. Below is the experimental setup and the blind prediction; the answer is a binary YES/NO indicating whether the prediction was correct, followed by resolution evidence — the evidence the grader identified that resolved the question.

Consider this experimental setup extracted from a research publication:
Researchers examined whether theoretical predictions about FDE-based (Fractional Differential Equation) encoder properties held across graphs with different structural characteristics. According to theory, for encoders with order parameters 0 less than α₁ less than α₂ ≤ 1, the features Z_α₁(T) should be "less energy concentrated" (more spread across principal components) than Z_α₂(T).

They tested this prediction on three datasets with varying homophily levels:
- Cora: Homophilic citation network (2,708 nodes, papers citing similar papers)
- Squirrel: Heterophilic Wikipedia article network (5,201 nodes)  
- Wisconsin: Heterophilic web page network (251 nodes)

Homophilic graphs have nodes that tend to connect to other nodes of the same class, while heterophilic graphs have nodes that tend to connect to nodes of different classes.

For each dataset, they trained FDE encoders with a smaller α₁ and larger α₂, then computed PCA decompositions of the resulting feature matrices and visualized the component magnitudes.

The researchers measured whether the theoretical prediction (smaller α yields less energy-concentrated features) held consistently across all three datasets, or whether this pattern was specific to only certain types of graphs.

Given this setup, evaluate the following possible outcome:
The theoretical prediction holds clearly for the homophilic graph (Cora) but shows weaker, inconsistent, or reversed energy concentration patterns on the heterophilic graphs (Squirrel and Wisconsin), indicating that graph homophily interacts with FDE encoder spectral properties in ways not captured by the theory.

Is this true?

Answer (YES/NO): NO